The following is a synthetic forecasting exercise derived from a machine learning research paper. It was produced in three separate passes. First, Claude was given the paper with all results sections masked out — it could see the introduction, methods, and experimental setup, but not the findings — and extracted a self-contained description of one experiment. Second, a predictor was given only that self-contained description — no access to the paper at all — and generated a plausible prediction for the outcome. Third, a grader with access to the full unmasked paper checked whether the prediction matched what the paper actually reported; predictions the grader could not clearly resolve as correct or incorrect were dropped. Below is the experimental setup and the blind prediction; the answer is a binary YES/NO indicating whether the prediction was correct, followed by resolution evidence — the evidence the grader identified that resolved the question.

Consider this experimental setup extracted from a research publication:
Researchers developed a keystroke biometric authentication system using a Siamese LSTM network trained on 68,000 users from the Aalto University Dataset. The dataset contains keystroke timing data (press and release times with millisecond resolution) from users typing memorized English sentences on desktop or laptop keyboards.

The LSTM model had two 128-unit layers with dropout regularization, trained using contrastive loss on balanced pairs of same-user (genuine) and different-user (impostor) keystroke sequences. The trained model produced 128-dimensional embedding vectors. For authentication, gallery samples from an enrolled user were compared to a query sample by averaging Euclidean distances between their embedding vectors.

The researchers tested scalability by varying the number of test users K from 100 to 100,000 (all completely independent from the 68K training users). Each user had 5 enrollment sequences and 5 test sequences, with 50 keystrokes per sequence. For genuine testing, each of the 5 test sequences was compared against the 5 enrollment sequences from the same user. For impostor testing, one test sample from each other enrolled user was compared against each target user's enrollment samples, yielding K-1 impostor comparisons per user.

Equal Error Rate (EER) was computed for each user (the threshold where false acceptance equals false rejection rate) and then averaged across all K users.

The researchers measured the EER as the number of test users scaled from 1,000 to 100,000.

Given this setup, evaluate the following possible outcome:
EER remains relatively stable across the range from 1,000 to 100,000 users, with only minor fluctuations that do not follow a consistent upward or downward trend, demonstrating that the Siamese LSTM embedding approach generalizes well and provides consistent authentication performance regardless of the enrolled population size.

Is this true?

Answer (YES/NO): NO